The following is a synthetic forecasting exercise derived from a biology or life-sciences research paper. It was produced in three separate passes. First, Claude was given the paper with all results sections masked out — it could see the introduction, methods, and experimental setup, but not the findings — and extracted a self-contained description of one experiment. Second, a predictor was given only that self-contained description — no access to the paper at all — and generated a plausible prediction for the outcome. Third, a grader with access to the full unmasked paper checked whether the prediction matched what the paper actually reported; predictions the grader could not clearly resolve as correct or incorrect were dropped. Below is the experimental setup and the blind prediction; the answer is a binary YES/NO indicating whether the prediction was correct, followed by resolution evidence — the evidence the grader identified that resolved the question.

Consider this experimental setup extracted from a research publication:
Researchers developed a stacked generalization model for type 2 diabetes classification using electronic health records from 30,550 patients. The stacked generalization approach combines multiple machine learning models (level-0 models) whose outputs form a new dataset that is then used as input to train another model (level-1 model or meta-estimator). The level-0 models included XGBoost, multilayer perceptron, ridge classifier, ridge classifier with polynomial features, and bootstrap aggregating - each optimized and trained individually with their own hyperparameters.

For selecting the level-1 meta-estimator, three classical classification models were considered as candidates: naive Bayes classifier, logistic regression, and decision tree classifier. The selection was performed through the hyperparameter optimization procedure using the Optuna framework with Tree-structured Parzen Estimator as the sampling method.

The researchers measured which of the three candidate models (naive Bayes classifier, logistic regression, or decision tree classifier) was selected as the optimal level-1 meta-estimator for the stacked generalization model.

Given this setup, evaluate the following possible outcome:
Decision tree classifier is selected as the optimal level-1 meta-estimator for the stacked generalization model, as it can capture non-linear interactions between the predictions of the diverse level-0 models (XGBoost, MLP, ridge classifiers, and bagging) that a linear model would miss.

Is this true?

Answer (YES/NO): NO